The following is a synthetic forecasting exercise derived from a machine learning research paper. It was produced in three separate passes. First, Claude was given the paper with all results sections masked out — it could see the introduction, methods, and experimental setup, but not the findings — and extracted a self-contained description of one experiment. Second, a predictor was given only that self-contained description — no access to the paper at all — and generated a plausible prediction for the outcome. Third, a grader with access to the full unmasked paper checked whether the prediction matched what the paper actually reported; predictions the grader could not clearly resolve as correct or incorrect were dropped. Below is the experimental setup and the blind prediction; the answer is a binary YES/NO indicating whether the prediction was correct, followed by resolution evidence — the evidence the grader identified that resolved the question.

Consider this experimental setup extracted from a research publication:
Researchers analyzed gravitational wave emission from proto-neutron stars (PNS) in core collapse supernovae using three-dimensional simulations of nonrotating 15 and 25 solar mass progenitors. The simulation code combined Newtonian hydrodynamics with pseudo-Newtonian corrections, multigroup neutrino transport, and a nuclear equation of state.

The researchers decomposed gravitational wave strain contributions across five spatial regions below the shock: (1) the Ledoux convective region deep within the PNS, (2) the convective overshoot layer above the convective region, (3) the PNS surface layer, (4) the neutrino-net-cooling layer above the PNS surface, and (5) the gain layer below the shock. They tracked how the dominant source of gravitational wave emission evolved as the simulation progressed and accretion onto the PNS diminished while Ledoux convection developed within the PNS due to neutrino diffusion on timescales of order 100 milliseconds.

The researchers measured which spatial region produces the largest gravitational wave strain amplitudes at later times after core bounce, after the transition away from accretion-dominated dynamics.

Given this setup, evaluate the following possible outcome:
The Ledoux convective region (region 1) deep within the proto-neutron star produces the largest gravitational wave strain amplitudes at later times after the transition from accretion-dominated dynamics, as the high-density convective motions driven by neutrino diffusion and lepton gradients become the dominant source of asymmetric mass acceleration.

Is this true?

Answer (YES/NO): NO